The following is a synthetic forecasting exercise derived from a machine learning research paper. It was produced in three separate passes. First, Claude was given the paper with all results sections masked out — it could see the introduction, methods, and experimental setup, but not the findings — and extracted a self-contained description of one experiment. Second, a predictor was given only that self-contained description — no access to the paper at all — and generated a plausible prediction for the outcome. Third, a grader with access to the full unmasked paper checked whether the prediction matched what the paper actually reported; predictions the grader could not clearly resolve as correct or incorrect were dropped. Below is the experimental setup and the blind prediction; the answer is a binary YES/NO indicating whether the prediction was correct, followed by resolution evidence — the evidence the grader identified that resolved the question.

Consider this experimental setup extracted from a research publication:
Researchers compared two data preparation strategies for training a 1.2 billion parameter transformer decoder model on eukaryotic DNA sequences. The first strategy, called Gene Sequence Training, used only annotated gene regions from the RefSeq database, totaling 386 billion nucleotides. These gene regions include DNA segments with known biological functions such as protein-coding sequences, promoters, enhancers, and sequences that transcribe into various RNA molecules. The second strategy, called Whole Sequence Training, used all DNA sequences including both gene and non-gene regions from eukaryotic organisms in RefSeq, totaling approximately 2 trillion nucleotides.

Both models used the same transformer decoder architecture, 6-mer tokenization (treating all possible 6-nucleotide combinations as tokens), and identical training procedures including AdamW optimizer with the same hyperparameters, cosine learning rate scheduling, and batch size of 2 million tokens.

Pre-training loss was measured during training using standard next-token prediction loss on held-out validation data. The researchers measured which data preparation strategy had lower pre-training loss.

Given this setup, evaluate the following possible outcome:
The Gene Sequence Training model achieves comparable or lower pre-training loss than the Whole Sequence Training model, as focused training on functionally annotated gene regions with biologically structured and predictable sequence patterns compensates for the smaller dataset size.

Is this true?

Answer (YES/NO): NO